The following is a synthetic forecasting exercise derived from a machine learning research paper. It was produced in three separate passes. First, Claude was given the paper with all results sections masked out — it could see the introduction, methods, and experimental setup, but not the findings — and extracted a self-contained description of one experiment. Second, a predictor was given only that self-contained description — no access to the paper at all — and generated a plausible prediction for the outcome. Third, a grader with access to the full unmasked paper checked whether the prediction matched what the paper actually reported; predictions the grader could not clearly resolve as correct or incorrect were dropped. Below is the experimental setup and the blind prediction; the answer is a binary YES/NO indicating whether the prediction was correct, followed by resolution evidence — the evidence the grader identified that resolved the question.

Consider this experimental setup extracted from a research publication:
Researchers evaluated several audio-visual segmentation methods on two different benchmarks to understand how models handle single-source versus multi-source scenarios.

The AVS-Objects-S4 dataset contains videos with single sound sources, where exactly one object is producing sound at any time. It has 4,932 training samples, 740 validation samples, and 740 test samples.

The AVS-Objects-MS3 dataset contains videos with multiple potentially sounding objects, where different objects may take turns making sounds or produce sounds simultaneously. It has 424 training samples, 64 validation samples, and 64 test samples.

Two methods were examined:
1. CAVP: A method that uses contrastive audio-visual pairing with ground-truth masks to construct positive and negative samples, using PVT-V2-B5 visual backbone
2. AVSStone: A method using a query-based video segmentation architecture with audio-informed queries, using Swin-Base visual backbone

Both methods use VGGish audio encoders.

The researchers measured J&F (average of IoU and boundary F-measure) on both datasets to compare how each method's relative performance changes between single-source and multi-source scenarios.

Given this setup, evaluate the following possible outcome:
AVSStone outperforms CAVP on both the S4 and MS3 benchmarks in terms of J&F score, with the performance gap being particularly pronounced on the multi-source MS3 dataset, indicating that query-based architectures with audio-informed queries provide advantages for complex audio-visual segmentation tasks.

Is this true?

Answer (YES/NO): NO